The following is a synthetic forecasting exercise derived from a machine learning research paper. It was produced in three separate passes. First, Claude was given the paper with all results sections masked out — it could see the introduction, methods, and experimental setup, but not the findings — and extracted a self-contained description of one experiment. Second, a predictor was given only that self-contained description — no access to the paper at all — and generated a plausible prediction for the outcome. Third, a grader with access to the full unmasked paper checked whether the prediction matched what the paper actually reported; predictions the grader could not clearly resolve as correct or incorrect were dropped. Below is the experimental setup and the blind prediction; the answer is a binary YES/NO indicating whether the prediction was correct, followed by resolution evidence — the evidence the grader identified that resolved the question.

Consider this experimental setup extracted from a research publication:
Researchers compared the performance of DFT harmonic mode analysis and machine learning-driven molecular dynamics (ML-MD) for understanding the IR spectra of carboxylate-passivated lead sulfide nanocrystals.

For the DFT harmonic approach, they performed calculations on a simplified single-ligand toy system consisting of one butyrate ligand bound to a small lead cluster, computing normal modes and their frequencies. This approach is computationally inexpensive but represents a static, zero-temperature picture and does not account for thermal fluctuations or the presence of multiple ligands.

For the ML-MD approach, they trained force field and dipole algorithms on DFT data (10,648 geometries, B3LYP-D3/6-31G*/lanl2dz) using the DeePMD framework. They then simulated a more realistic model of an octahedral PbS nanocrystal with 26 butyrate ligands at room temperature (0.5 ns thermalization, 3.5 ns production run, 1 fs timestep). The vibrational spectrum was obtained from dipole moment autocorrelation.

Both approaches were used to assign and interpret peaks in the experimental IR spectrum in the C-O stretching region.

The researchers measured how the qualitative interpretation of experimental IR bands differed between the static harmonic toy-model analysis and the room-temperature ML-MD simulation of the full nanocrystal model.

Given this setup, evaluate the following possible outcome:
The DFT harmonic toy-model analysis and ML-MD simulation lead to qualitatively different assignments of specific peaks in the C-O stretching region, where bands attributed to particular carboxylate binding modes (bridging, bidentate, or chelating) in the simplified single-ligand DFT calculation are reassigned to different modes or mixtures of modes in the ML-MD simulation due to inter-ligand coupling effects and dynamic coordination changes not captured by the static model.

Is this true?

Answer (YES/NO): NO